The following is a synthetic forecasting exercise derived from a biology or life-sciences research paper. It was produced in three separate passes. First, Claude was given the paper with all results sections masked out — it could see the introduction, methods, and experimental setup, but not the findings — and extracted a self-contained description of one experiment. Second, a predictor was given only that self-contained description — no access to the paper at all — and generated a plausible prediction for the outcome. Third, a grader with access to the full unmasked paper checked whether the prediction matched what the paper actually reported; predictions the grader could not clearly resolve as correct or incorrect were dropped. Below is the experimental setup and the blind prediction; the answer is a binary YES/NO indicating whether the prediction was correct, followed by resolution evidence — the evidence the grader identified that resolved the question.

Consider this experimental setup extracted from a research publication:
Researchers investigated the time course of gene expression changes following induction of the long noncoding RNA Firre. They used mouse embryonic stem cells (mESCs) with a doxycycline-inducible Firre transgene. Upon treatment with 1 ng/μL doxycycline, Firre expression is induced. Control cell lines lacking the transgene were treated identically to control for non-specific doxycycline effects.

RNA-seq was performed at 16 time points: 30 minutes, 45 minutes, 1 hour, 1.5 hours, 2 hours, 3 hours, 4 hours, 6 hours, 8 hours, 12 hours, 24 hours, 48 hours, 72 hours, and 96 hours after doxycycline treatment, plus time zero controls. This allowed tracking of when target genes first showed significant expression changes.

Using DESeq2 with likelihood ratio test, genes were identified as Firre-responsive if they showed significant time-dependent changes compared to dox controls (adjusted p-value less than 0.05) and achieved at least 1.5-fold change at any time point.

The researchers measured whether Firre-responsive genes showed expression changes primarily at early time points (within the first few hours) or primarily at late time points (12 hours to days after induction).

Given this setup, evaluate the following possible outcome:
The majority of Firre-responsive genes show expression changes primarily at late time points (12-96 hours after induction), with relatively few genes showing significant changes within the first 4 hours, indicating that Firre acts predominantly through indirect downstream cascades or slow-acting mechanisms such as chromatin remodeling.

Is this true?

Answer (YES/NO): NO